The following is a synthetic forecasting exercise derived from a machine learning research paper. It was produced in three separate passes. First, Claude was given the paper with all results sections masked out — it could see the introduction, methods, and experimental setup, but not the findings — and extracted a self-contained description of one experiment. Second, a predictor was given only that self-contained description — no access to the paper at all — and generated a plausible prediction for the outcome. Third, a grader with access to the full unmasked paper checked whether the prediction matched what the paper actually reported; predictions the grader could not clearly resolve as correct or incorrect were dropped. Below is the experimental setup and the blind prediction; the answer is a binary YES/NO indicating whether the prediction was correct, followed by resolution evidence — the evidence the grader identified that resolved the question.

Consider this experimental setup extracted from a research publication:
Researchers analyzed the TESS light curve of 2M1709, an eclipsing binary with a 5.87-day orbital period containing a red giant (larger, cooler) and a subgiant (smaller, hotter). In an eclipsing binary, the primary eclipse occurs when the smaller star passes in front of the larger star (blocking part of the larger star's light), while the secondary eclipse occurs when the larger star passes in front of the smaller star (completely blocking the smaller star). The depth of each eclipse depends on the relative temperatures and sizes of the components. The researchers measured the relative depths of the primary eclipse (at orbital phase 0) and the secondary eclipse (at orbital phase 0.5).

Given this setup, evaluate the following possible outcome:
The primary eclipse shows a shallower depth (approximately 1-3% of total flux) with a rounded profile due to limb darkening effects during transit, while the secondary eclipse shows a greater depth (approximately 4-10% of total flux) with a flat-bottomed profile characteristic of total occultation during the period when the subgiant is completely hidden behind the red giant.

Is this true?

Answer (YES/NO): NO